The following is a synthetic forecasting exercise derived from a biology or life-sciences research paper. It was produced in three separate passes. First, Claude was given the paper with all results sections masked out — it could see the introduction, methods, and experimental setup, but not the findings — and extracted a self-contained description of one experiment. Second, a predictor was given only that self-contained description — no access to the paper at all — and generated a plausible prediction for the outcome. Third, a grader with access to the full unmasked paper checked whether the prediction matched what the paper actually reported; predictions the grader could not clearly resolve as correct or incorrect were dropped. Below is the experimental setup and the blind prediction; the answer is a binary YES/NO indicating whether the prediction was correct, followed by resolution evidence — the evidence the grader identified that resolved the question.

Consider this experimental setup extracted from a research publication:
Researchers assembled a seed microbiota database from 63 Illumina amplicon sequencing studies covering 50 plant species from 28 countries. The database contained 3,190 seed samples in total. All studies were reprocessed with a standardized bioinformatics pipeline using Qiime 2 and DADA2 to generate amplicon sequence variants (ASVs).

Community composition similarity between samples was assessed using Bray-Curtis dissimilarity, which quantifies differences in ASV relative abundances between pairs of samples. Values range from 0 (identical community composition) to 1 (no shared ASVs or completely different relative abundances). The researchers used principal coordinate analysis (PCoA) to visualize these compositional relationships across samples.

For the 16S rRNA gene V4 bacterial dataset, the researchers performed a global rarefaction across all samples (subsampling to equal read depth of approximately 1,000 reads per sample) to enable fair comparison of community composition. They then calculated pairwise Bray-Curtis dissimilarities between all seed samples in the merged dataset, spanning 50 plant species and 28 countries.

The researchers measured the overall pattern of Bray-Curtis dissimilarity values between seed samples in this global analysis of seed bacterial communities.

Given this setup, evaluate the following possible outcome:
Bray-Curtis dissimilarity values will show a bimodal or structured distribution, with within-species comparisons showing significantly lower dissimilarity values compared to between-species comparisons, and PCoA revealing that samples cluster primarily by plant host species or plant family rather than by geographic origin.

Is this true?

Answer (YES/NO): NO